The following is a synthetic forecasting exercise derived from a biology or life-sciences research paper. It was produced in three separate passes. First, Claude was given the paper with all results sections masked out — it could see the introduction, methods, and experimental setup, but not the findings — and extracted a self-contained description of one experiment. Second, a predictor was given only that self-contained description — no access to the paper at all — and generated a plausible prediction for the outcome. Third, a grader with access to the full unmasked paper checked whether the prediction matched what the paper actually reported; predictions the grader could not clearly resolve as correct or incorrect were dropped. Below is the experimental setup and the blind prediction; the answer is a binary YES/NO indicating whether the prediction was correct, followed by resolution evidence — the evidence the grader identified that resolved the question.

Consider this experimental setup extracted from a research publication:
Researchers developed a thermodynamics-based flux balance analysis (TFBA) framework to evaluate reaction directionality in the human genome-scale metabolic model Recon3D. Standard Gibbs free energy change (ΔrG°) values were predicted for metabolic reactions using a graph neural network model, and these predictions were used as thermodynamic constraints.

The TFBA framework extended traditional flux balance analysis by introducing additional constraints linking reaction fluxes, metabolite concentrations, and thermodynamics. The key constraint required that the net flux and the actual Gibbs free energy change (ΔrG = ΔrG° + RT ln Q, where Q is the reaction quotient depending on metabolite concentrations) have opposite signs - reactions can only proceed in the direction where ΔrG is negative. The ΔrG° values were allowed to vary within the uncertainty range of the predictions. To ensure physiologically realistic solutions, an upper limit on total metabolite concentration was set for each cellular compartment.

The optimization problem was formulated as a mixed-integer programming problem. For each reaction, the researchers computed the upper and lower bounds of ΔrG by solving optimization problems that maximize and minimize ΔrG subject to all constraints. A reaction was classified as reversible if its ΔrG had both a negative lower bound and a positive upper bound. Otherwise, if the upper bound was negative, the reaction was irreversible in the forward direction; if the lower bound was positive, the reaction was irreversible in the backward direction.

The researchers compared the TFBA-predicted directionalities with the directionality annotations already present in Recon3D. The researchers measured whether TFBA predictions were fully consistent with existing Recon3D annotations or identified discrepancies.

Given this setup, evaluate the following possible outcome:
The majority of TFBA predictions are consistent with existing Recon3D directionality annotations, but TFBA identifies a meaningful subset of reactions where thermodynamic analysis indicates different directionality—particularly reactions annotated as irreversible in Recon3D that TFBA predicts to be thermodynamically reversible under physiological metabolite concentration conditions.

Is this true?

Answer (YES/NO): NO